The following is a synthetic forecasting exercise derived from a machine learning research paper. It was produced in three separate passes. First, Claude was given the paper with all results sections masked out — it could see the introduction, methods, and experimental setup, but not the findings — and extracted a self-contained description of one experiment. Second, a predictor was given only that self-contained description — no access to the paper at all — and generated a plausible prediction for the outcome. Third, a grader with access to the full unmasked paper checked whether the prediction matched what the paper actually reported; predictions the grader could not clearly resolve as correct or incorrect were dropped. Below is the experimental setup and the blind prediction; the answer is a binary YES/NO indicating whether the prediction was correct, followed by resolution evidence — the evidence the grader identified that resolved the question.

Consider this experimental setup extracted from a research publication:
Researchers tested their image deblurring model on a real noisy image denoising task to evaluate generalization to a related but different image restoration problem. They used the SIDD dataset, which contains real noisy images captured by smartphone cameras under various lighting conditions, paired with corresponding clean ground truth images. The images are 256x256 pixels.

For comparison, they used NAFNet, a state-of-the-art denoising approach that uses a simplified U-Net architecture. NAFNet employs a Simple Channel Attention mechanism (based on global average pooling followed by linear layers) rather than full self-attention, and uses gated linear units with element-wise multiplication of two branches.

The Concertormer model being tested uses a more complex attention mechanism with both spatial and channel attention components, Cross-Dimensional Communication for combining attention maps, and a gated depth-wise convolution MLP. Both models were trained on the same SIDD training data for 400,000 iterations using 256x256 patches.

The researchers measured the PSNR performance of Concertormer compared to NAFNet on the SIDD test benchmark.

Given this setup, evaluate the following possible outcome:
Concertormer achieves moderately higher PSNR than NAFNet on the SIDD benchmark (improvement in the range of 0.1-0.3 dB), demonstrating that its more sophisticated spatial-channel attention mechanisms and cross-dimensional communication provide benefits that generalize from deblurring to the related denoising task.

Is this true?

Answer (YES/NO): NO